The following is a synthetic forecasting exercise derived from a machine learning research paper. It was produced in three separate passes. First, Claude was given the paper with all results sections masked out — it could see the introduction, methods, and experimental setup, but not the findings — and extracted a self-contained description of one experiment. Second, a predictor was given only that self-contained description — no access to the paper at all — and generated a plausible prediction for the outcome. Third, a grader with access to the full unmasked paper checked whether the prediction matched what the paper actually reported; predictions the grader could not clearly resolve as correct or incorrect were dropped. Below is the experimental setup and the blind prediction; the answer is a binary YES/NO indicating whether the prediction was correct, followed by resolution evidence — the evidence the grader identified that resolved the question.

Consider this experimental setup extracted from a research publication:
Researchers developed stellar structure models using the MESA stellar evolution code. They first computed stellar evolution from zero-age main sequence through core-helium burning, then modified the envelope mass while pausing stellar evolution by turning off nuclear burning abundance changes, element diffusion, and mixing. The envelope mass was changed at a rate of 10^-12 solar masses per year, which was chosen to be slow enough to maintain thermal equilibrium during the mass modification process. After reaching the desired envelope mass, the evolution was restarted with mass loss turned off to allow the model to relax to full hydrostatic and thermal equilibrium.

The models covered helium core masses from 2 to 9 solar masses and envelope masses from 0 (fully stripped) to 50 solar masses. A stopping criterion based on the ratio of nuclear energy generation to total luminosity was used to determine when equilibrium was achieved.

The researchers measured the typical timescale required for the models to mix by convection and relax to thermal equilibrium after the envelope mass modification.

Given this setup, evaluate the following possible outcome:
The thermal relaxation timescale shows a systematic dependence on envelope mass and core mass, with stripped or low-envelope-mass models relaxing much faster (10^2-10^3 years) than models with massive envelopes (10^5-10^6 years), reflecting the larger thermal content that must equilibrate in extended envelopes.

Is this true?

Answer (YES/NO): NO